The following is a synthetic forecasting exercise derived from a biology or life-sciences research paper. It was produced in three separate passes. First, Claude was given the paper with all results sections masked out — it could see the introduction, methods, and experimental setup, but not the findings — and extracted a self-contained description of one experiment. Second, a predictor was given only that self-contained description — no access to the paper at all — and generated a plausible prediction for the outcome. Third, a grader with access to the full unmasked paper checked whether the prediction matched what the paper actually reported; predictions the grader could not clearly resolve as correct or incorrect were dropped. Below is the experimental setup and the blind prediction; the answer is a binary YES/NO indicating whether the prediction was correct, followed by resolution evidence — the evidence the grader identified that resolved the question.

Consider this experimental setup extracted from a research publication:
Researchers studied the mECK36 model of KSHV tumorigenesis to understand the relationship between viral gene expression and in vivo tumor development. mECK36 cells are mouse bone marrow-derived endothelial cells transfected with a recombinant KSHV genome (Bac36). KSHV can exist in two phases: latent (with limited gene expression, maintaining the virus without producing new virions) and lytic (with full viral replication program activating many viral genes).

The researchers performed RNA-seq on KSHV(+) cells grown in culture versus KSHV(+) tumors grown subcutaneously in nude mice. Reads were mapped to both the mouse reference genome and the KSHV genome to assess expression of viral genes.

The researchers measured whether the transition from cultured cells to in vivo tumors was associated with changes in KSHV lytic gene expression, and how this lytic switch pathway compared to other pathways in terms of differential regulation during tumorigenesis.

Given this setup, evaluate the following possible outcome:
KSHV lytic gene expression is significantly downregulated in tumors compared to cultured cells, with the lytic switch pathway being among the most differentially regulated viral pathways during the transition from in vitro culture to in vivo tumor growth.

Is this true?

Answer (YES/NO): NO